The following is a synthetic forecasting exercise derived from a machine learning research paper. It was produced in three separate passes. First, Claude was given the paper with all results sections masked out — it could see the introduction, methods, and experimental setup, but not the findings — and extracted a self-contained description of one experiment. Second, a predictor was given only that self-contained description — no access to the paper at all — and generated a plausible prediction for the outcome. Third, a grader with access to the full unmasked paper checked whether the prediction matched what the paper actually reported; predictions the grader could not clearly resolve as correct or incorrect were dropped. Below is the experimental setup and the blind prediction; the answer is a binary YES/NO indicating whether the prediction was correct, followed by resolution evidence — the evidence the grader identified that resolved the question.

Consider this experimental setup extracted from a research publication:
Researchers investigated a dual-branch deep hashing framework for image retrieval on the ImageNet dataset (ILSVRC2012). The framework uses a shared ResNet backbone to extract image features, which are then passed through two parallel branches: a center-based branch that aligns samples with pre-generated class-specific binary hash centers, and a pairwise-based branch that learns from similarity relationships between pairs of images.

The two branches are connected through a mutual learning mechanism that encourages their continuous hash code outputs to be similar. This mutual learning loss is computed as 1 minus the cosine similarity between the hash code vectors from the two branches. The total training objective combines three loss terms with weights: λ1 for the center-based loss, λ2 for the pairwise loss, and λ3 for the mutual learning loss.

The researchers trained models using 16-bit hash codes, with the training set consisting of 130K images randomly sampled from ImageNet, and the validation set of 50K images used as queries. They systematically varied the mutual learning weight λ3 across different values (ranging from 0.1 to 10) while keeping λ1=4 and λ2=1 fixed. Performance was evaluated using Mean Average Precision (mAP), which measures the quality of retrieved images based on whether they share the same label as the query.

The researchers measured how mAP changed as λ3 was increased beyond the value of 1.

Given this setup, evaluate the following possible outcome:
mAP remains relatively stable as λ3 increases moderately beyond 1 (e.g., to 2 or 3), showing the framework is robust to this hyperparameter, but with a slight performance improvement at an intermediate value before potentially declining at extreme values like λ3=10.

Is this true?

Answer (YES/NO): NO